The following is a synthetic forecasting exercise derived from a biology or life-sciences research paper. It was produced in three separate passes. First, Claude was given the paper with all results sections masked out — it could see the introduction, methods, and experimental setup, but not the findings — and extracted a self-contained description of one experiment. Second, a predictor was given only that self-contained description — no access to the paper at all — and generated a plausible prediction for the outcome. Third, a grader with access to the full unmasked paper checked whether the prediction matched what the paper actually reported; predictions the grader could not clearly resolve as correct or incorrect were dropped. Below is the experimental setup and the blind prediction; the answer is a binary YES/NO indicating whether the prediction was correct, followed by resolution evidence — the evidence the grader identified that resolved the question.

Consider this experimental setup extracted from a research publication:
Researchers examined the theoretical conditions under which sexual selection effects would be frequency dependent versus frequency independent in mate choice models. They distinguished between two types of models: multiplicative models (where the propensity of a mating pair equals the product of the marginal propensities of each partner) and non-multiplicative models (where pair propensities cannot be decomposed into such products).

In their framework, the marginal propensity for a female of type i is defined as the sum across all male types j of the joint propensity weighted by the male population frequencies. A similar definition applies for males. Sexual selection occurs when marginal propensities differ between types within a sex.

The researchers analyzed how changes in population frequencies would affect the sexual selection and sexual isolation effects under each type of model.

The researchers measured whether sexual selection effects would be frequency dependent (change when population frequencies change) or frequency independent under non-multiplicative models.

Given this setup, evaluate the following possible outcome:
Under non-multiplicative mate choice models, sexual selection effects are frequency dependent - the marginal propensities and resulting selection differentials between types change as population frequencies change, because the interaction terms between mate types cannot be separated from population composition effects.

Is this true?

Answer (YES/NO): YES